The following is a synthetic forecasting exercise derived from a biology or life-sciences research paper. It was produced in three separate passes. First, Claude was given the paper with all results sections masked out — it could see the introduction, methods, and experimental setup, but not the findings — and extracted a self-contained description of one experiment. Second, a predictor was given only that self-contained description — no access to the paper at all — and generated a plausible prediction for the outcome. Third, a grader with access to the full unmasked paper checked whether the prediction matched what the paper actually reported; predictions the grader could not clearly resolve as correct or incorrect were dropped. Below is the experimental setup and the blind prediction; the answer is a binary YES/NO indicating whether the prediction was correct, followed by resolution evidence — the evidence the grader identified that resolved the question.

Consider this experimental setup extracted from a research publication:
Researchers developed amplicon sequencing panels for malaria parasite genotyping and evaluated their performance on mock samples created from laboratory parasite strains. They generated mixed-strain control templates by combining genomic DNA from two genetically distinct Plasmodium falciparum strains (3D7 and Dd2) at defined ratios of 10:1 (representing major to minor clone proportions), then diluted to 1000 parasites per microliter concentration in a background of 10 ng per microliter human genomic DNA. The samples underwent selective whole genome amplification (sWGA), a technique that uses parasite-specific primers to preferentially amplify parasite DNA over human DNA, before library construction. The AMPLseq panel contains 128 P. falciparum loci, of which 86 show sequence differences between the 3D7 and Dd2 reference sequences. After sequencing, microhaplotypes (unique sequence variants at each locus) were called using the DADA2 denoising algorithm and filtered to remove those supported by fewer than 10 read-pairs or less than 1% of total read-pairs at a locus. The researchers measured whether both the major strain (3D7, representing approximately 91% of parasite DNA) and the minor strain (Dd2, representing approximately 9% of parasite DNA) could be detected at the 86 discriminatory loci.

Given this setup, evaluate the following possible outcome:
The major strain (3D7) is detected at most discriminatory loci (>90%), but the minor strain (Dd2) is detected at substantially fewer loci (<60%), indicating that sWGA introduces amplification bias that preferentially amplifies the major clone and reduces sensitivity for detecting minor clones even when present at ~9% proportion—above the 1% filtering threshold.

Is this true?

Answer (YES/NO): YES